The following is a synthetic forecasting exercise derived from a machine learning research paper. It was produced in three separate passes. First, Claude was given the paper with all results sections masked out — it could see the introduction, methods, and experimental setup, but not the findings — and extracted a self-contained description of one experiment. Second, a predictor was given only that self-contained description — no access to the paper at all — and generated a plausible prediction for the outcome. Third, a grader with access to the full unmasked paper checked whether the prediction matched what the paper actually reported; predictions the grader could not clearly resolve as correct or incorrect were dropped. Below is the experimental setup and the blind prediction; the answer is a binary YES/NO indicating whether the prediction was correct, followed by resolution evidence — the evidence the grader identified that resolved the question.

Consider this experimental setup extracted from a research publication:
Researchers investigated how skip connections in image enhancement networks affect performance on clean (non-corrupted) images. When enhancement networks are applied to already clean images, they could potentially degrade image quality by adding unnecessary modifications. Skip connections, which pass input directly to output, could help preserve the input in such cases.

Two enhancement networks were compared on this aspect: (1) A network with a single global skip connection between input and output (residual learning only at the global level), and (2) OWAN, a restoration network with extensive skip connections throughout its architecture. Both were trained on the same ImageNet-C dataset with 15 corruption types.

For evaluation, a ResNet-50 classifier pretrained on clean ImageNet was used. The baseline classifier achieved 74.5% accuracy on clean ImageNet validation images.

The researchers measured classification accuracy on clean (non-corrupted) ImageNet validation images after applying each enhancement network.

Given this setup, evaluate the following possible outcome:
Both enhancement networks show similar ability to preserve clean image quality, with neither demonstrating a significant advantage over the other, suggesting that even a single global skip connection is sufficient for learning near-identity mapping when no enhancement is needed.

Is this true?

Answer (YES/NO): NO